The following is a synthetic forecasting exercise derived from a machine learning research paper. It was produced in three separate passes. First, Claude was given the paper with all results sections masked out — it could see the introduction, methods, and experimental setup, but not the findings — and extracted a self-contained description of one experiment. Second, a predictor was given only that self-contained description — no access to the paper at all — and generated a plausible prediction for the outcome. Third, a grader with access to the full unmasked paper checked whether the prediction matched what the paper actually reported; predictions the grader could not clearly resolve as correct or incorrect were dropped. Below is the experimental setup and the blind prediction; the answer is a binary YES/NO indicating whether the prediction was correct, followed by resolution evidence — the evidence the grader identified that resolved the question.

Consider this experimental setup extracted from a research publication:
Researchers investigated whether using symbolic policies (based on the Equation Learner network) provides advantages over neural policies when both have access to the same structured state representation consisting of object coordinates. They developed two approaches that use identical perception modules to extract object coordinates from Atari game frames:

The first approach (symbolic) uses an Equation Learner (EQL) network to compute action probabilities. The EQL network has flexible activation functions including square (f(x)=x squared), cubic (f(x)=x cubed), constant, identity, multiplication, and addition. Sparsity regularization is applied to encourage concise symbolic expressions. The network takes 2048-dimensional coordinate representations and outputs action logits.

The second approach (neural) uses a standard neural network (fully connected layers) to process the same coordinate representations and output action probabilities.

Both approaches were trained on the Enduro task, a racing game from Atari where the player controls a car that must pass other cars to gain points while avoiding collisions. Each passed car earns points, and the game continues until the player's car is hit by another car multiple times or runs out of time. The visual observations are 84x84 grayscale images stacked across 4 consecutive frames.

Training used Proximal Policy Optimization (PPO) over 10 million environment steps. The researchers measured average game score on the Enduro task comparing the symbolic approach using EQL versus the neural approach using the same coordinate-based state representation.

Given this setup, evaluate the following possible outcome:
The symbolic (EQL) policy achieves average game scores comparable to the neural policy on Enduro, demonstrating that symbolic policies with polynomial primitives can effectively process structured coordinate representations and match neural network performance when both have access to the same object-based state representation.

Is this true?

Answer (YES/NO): NO